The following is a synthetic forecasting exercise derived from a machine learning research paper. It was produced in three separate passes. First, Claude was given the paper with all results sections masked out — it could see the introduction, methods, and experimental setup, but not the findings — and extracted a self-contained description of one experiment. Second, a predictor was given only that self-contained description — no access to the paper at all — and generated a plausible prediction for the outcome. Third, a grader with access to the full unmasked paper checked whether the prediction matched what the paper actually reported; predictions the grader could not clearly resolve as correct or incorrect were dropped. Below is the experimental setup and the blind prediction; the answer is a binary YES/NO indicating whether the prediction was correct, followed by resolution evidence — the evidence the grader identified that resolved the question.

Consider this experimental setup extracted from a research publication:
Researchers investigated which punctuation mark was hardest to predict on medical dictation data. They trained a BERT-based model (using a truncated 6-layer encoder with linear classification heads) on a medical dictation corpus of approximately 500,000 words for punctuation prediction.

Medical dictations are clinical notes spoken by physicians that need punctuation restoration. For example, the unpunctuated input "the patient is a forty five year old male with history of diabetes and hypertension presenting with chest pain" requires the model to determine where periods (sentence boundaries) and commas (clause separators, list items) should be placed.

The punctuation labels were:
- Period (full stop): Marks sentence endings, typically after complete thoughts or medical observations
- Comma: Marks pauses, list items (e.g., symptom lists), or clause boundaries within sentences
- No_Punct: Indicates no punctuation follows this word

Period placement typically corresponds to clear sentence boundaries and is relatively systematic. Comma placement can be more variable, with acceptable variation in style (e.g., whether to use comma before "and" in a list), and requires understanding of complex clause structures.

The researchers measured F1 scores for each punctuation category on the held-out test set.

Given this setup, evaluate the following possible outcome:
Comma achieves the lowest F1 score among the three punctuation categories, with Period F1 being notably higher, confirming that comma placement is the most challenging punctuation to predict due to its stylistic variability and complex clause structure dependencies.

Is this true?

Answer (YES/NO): YES